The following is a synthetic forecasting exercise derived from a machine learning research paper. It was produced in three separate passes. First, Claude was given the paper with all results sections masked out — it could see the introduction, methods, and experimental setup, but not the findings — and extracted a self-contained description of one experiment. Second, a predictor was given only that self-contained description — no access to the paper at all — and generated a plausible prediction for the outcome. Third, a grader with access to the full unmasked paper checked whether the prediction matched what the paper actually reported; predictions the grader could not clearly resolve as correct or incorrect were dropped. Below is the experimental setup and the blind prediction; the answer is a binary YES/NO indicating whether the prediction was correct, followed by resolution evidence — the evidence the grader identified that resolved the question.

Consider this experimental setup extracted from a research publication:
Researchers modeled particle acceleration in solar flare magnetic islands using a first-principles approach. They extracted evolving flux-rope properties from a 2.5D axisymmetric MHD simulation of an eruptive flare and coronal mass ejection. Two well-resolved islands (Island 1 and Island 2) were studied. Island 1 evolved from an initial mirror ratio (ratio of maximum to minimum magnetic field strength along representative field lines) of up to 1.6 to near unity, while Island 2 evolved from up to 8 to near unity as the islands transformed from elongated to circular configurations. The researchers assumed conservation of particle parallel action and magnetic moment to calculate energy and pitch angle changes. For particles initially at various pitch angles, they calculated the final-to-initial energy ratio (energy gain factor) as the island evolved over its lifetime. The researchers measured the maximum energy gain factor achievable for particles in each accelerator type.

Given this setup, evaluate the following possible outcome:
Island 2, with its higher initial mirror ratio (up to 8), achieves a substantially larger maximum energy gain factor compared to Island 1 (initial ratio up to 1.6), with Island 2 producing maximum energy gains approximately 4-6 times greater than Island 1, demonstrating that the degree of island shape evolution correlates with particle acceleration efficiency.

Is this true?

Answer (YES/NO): NO